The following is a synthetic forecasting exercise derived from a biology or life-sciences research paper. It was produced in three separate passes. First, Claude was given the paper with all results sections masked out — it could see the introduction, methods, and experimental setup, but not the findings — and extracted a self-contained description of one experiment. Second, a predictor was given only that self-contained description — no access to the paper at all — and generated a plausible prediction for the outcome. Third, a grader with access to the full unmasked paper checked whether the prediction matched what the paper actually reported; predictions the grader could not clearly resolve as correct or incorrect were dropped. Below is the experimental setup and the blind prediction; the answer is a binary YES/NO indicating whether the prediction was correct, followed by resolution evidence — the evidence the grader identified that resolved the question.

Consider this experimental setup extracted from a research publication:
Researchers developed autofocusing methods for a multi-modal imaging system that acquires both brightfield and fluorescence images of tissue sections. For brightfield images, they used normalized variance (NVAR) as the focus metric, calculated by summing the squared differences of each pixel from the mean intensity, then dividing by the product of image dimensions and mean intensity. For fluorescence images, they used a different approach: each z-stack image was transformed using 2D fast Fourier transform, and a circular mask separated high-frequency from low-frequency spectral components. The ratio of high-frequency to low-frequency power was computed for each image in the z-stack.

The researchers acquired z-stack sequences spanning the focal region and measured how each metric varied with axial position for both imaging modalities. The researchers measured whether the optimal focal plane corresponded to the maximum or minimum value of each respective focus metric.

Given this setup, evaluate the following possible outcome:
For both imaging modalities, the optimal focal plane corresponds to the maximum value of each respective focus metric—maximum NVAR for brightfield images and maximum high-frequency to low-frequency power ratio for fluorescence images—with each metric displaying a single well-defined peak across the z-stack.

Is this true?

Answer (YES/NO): NO